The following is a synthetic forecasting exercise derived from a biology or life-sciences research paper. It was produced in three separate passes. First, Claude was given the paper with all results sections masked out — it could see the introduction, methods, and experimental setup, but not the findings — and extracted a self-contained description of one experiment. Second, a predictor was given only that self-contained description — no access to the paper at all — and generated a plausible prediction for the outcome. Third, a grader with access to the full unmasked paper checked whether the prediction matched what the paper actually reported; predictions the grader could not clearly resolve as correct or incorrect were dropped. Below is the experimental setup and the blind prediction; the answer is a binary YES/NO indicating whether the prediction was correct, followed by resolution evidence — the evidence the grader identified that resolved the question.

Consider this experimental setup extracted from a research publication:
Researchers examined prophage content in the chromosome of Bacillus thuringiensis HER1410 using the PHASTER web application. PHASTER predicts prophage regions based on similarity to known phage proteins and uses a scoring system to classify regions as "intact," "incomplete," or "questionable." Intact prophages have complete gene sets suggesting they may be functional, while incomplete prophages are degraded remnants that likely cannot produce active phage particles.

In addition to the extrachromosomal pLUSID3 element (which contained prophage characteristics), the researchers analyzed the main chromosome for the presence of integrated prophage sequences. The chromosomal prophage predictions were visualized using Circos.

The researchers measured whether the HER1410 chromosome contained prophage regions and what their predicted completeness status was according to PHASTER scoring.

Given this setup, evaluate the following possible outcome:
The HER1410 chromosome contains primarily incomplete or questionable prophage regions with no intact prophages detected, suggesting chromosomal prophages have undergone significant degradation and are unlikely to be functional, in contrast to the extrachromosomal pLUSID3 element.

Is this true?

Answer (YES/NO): NO